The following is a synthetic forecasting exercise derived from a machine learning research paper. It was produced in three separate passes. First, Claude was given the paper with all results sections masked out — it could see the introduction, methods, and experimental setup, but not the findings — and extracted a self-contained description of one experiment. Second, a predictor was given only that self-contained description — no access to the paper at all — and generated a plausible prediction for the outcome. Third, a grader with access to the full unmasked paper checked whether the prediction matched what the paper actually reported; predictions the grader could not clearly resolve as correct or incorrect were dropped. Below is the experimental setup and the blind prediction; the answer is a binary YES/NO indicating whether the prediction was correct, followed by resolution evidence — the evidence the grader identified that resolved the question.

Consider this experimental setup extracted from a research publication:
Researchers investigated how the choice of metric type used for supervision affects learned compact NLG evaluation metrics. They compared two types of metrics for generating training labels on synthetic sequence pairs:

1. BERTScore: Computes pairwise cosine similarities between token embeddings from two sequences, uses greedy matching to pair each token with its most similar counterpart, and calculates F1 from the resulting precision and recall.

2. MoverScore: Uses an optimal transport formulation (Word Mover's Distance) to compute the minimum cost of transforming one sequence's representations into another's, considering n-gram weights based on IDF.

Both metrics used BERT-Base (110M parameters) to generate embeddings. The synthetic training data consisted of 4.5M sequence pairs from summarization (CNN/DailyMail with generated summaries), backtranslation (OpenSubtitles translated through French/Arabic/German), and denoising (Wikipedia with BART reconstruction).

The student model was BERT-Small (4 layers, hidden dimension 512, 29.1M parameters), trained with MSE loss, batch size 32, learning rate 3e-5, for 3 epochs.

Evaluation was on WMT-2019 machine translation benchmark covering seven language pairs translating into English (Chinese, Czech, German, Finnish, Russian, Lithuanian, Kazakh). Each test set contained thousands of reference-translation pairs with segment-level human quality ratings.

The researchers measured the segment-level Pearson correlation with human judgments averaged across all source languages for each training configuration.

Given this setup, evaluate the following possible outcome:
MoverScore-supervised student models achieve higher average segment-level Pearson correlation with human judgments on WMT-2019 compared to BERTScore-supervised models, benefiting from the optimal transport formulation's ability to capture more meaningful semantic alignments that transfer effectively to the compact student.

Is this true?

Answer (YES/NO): YES